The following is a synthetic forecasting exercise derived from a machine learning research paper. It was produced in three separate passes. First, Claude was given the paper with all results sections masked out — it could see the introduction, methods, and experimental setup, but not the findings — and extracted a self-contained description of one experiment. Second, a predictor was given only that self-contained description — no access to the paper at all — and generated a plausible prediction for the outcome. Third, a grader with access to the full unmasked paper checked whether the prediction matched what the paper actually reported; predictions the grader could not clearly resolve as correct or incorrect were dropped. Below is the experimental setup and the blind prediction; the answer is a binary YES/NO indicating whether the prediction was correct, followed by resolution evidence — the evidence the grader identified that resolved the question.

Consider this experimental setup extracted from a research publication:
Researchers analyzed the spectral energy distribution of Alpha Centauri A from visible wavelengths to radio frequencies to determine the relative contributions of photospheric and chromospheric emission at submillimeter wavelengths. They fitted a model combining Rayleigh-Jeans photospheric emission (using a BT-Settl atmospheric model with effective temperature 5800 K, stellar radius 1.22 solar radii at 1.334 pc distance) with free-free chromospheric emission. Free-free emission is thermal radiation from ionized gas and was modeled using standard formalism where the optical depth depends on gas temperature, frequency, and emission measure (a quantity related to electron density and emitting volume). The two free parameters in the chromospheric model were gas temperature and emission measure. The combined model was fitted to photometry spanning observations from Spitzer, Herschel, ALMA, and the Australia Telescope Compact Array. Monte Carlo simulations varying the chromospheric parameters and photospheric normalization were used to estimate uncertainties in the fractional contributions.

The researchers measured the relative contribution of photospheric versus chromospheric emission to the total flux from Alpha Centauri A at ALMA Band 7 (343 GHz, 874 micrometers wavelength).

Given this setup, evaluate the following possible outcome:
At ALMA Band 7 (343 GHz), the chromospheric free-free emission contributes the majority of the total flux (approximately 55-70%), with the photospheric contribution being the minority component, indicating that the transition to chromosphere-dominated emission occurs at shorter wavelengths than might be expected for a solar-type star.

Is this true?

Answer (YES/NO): NO